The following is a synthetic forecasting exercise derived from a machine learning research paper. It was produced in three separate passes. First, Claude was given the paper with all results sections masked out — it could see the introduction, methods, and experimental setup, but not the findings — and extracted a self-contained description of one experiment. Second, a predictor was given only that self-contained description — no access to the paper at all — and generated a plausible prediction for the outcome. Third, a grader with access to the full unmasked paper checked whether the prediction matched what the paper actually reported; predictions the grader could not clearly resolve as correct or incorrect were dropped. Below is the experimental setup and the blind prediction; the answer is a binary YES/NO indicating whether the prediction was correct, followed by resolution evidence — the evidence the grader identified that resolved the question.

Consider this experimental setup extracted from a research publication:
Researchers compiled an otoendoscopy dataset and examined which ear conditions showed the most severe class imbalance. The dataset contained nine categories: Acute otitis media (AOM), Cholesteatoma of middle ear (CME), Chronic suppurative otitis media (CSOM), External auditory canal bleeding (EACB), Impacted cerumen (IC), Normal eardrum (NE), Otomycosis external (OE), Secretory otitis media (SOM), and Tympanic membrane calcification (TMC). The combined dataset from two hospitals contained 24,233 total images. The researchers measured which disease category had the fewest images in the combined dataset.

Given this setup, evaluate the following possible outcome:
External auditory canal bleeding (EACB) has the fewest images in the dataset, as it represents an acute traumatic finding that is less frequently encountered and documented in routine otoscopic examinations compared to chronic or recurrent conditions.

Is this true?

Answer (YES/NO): NO